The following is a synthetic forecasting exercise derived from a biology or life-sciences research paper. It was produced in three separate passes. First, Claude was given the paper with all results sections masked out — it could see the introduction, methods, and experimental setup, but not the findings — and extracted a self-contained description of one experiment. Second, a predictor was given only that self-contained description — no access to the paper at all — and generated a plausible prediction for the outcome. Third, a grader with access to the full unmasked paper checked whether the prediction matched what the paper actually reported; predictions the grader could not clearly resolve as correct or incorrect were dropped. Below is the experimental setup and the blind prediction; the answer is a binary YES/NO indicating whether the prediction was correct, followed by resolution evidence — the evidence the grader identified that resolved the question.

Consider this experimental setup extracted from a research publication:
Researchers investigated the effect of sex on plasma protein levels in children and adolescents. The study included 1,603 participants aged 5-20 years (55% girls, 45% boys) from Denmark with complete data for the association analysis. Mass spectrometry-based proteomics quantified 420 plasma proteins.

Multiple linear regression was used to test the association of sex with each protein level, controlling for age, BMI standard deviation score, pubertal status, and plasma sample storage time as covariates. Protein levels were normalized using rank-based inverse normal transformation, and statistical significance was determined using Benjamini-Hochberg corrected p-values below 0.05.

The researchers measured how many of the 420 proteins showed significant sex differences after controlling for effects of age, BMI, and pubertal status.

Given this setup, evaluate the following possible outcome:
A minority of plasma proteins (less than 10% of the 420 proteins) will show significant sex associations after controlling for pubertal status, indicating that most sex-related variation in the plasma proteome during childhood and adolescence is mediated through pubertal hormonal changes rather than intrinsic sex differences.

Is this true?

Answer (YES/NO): NO